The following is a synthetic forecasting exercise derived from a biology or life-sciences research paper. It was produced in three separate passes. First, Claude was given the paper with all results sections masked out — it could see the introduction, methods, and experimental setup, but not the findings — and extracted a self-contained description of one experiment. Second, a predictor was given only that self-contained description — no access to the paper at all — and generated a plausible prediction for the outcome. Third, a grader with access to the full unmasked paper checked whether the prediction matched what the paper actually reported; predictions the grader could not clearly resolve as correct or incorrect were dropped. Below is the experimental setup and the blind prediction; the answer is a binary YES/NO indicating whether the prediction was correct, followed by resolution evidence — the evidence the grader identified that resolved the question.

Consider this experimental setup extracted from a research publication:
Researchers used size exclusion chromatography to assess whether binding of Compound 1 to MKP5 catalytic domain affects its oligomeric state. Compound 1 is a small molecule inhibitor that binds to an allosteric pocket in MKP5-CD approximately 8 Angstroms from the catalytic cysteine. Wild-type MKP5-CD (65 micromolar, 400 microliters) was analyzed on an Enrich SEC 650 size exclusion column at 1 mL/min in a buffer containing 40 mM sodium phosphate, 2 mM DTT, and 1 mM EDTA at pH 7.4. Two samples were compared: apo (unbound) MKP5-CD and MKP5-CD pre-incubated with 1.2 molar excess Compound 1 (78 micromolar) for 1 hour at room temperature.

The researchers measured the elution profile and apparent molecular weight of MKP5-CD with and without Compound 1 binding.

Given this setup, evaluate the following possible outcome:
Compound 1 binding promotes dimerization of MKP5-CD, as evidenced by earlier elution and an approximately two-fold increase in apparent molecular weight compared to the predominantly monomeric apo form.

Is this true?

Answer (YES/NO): NO